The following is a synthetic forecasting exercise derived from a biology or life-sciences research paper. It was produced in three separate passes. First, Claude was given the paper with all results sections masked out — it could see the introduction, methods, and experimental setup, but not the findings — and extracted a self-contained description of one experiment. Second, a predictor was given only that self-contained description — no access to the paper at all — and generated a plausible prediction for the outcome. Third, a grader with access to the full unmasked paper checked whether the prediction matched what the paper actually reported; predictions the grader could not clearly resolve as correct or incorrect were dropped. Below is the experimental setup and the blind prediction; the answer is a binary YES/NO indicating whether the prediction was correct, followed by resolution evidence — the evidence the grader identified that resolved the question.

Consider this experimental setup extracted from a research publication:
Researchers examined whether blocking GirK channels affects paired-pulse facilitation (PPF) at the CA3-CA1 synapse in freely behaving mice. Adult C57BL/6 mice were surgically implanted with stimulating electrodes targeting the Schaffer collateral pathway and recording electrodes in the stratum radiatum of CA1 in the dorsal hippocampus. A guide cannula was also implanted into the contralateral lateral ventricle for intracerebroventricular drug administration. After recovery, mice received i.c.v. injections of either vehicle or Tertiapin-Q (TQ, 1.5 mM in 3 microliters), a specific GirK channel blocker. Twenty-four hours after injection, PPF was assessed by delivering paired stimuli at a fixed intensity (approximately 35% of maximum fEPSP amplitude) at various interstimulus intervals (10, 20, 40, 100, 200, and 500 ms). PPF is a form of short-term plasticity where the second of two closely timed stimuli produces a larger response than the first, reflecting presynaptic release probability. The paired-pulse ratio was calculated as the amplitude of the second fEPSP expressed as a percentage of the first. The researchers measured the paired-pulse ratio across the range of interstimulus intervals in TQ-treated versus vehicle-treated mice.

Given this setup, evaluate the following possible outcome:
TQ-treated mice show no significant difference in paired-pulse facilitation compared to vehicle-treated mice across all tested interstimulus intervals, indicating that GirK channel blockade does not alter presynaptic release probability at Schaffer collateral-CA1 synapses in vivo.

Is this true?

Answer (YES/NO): YES